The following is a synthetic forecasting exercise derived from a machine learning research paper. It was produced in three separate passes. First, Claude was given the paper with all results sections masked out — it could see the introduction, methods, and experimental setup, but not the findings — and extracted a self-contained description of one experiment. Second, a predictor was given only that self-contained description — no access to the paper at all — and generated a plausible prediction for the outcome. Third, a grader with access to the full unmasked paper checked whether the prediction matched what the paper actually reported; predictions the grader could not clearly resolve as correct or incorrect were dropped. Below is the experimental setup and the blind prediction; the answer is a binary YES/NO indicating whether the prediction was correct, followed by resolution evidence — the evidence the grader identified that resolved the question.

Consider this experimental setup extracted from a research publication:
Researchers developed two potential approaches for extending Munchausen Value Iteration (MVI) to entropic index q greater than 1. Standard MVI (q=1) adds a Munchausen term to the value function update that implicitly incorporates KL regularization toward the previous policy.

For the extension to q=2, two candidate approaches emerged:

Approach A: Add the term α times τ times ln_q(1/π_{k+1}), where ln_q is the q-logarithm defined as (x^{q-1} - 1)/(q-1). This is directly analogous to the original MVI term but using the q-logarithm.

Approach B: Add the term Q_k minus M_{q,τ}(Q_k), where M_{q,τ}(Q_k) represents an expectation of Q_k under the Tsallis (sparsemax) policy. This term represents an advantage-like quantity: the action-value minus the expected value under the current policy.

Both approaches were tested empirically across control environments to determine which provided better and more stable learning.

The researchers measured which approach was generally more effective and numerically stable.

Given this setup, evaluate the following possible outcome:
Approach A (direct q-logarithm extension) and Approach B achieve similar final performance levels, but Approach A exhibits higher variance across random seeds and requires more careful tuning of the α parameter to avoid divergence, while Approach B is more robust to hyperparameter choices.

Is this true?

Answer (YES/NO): NO